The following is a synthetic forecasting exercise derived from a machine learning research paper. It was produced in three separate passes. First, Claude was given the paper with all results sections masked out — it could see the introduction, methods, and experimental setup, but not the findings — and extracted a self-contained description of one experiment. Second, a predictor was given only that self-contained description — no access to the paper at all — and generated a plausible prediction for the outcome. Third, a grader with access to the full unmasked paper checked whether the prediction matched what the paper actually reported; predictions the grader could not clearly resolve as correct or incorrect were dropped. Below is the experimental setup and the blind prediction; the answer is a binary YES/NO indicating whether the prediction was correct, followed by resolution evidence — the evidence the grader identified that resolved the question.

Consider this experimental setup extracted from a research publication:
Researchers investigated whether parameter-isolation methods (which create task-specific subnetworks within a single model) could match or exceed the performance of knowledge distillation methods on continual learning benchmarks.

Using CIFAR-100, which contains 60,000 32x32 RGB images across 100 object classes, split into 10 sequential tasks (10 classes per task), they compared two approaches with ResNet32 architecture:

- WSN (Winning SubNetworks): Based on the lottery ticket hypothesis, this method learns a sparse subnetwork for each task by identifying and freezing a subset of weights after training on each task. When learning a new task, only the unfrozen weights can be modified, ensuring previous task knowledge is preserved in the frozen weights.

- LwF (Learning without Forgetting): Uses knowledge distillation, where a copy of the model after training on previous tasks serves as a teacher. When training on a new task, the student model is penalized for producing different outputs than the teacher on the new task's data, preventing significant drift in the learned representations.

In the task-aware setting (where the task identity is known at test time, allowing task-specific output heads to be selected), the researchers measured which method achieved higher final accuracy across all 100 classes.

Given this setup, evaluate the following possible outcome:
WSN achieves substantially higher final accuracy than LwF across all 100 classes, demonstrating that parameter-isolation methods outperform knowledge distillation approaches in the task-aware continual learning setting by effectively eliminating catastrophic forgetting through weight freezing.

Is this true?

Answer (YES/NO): YES